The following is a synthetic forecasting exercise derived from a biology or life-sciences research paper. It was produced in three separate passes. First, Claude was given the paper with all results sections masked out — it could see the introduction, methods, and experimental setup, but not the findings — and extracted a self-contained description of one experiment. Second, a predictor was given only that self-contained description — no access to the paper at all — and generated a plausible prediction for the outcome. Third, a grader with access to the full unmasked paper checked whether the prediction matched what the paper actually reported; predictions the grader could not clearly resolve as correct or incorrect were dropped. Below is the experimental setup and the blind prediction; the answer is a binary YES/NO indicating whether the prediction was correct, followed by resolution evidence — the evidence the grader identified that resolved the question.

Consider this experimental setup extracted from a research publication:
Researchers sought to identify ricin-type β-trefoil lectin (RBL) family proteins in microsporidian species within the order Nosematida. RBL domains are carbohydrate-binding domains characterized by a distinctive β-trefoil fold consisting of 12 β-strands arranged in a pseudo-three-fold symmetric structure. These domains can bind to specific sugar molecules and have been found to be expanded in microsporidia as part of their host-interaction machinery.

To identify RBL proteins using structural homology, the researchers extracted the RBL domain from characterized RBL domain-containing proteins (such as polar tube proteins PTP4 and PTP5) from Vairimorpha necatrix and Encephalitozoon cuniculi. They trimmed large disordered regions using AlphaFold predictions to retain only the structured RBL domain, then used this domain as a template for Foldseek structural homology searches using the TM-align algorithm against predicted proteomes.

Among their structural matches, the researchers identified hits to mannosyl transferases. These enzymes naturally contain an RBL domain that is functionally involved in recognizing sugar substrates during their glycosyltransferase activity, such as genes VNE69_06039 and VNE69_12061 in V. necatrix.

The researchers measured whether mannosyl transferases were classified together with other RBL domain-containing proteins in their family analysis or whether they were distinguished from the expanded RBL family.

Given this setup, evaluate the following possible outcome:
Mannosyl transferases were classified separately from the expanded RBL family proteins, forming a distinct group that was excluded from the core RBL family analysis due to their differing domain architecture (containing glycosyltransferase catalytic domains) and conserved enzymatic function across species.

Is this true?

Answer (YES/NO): YES